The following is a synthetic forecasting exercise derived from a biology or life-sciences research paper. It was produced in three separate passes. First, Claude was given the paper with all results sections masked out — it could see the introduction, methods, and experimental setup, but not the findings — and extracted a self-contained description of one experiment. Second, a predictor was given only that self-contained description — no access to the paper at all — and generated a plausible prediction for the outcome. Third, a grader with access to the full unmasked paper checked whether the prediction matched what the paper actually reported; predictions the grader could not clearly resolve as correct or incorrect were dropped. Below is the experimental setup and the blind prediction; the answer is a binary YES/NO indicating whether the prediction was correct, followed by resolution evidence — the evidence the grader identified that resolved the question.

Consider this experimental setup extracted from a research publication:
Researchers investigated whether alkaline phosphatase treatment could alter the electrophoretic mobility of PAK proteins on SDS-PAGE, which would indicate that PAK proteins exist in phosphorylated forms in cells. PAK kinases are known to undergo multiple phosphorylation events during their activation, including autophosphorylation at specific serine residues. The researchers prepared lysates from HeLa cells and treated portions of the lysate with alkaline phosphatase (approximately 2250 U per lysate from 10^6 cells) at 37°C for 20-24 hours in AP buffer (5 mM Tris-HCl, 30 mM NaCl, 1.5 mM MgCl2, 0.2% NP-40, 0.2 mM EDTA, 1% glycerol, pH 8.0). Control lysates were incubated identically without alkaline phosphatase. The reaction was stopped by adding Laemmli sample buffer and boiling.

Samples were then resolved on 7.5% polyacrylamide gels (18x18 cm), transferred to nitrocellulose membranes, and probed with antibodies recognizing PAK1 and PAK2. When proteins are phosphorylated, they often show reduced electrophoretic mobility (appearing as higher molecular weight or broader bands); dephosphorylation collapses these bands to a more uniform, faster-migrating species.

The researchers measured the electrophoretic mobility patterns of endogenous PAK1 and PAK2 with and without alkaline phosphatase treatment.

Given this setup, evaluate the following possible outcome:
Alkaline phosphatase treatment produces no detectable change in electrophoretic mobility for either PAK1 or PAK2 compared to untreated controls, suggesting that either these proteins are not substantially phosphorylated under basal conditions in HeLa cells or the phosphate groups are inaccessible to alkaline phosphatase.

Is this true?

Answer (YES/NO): NO